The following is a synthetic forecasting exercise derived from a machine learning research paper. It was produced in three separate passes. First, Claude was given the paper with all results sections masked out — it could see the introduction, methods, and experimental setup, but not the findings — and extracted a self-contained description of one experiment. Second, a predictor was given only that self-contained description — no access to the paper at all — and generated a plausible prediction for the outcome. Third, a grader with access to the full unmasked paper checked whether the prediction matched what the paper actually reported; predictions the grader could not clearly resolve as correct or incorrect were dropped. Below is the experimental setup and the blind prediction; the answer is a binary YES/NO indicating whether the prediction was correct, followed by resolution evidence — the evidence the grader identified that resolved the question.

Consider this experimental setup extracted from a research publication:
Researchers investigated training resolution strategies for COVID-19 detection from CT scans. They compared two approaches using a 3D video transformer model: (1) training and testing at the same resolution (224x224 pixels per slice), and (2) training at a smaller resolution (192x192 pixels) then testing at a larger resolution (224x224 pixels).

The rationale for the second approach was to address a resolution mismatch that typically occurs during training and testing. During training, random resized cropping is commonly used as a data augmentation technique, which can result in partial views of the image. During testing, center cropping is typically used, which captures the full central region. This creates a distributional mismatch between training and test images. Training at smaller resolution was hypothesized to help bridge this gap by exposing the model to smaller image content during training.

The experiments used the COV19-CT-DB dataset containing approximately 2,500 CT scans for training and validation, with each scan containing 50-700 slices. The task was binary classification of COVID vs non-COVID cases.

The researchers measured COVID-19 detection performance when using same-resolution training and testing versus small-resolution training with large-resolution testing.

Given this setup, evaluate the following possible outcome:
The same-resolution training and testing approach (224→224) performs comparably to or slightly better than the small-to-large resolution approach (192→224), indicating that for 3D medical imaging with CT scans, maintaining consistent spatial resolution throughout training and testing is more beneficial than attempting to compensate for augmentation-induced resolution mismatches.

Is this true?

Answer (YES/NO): NO